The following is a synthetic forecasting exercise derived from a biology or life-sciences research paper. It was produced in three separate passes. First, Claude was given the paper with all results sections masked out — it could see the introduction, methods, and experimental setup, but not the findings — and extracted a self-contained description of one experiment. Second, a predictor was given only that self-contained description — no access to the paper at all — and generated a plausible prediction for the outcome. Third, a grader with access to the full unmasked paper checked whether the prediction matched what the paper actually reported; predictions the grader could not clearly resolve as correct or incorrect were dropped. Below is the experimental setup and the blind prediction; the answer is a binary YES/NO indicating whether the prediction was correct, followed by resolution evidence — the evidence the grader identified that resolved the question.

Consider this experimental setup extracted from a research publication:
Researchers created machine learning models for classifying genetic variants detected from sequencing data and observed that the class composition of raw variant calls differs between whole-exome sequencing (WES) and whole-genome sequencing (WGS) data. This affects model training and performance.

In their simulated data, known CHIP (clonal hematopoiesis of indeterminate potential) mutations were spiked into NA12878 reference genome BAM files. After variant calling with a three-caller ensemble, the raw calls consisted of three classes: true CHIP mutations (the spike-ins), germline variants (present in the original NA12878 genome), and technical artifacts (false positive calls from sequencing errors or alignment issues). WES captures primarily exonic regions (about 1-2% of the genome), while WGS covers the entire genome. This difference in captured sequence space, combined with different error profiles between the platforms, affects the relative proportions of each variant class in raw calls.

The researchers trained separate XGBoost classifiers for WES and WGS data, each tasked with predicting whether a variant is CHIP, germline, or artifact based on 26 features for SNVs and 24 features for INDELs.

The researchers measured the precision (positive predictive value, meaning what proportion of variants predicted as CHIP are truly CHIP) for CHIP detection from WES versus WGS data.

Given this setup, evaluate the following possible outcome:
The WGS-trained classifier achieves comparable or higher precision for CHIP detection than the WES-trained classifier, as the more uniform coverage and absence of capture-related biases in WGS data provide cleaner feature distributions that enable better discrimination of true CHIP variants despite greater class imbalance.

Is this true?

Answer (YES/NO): YES